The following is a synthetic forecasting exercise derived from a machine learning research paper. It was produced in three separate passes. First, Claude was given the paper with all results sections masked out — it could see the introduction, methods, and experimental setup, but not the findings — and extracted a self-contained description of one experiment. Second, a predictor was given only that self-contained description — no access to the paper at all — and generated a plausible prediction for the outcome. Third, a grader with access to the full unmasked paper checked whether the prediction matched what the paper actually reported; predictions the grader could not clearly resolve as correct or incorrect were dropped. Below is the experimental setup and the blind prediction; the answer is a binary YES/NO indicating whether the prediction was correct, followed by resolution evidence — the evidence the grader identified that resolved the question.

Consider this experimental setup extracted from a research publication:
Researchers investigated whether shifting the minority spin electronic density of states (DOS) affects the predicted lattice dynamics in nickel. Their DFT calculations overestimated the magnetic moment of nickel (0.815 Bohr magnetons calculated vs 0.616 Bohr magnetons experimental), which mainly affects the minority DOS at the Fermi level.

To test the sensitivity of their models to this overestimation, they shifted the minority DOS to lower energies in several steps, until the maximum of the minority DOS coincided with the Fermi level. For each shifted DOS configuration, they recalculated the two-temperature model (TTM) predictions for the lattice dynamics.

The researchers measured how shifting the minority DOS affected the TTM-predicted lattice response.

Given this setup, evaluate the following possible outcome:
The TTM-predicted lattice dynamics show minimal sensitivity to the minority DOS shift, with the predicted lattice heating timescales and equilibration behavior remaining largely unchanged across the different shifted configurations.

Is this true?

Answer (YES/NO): YES